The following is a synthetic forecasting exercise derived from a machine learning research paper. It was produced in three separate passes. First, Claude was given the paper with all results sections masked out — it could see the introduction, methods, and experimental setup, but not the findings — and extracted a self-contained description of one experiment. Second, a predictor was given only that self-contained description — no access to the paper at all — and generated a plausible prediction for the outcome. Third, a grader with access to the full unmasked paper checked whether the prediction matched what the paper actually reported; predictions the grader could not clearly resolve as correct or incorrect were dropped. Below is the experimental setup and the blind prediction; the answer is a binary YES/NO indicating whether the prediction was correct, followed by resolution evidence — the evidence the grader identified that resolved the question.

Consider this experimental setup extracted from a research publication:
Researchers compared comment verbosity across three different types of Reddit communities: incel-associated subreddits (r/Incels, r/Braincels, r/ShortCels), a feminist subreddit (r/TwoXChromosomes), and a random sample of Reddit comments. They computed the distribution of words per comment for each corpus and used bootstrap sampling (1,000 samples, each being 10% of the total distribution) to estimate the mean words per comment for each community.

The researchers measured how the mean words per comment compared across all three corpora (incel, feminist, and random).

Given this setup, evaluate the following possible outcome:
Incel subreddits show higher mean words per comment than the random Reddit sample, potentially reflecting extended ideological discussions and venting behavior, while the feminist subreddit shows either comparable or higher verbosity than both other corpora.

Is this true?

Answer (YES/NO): NO